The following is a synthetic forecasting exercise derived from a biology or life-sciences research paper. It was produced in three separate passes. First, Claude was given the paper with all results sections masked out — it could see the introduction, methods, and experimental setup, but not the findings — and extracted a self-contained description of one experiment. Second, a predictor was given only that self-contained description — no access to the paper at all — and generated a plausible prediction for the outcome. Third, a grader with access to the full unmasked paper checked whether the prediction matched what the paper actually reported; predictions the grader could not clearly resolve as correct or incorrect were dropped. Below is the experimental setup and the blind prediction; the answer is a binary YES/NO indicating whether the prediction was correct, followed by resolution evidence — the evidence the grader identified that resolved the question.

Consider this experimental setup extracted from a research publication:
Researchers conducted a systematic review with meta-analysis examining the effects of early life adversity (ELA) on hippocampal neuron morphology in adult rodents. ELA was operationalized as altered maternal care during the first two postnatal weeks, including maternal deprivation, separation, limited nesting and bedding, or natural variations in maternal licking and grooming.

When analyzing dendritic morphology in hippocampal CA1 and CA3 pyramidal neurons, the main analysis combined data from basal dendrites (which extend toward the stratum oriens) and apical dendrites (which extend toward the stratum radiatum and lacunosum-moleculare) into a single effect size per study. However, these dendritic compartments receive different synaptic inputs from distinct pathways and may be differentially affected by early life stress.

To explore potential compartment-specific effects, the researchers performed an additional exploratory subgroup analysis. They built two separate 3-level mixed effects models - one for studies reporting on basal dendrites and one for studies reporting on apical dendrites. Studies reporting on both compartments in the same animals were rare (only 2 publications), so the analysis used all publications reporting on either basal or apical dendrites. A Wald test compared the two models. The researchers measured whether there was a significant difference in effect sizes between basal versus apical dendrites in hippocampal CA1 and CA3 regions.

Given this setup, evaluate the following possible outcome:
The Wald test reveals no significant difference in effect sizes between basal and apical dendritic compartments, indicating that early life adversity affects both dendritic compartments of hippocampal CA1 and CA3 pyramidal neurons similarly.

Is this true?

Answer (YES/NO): NO